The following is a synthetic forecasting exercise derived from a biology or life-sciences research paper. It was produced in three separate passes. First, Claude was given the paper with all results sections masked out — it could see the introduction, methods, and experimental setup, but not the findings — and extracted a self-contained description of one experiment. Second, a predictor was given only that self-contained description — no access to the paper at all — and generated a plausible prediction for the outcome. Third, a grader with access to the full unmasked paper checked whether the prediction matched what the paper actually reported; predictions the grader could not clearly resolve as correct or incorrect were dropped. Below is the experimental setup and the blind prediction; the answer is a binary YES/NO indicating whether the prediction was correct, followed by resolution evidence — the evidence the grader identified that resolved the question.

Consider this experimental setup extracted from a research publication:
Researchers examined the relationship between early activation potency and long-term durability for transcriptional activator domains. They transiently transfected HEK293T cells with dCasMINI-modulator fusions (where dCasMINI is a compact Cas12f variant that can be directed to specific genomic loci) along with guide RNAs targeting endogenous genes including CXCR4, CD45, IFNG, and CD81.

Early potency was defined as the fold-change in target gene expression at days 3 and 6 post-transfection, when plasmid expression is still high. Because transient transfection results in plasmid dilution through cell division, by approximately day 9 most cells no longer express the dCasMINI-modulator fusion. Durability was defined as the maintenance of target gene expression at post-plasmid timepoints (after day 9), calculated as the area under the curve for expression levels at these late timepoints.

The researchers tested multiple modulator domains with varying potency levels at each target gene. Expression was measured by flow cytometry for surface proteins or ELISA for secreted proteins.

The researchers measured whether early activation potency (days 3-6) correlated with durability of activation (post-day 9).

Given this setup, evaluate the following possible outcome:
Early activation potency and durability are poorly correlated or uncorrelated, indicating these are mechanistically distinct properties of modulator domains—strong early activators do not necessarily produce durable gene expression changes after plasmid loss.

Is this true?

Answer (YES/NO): YES